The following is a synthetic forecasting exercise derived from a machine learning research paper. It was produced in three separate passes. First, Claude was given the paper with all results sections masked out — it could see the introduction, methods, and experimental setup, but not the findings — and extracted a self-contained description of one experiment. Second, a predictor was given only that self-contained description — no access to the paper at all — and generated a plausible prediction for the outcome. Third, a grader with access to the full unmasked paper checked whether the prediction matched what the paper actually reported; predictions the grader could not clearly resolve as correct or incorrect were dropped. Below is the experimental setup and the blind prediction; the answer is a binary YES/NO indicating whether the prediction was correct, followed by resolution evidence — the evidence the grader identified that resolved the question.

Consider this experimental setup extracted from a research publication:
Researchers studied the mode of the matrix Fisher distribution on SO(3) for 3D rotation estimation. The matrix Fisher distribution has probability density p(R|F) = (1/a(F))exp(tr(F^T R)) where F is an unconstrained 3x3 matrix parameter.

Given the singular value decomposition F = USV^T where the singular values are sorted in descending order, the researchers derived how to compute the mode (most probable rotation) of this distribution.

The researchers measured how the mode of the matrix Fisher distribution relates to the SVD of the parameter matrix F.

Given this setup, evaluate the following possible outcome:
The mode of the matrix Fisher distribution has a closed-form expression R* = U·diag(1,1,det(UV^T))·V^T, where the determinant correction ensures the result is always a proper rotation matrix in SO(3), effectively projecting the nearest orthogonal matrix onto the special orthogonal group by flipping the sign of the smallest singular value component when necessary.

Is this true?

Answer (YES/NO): YES